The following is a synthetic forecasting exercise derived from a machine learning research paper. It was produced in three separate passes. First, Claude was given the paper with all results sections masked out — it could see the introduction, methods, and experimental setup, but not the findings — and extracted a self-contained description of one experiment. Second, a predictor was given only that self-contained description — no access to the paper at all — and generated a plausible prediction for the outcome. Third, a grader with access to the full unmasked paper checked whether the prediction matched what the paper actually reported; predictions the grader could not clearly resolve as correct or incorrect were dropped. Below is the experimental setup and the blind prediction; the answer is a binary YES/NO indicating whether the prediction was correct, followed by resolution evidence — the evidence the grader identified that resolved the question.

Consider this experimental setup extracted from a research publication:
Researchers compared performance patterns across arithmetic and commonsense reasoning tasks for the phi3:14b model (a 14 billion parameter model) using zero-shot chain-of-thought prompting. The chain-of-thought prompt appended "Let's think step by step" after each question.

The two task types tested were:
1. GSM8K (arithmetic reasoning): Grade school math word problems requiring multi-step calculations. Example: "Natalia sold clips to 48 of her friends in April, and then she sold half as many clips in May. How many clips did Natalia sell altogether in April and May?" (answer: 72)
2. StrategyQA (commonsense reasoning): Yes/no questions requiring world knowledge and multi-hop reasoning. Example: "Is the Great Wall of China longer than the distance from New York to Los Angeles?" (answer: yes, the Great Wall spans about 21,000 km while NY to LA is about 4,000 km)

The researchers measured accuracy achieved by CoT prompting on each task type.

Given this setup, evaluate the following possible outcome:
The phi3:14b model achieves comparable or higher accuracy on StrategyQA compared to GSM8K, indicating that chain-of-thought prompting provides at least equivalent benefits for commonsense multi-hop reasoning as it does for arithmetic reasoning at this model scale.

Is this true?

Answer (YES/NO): NO